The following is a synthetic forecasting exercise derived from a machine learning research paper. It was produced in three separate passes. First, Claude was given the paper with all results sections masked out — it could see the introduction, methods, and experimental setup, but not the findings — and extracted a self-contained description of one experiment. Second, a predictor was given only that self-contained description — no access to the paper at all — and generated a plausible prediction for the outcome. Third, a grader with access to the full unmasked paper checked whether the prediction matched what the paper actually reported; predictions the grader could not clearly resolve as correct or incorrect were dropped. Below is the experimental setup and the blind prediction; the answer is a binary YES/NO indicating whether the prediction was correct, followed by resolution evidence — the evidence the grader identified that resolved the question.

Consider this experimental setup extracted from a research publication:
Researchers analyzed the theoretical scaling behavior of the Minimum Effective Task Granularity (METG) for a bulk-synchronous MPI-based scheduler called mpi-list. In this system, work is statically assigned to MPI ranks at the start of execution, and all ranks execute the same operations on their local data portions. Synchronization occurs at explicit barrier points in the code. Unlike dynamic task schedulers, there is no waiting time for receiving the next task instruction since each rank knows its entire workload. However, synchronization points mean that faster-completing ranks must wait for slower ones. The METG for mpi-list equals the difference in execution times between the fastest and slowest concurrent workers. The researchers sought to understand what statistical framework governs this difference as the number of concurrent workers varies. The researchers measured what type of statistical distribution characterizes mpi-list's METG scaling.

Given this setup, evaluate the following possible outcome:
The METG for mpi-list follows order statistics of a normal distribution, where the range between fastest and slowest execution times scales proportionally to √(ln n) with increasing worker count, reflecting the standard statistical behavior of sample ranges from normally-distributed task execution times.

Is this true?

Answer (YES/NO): NO